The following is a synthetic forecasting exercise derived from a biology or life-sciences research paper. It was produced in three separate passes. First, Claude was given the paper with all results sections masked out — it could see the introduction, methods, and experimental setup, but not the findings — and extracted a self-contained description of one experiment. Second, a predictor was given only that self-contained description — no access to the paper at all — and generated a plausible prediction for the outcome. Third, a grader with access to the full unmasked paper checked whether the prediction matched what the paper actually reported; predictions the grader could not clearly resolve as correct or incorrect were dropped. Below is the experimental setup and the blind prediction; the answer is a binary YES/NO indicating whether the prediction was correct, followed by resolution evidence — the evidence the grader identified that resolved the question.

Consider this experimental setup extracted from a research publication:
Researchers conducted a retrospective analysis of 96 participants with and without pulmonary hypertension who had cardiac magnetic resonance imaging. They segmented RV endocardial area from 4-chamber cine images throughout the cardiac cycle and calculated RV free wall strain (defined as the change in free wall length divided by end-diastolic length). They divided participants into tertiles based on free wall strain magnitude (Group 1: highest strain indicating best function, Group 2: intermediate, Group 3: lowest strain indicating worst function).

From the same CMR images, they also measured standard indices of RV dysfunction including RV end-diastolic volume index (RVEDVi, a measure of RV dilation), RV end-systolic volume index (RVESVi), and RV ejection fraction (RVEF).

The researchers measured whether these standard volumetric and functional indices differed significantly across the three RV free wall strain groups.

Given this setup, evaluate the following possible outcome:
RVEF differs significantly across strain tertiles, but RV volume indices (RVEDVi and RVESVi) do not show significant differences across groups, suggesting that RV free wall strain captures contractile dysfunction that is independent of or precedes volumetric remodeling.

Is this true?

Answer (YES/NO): NO